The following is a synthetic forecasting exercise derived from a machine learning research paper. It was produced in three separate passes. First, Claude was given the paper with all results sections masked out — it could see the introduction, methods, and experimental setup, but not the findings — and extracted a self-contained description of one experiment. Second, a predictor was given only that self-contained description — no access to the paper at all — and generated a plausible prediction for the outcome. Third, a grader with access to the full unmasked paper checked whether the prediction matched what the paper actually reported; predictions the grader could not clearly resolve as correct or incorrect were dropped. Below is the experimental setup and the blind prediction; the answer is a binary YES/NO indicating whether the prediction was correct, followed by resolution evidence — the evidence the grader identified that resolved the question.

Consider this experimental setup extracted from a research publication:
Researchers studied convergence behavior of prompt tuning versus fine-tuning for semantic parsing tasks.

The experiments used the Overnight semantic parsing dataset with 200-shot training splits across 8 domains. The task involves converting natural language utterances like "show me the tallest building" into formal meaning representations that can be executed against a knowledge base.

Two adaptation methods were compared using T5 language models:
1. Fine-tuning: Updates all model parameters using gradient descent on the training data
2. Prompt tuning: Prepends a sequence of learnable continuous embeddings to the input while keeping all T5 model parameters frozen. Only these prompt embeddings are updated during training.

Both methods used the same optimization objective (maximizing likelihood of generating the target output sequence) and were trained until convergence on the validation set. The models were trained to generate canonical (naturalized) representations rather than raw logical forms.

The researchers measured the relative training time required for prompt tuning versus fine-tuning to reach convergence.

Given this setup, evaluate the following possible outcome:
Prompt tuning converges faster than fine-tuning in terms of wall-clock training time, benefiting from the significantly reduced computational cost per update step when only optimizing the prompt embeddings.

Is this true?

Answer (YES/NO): NO